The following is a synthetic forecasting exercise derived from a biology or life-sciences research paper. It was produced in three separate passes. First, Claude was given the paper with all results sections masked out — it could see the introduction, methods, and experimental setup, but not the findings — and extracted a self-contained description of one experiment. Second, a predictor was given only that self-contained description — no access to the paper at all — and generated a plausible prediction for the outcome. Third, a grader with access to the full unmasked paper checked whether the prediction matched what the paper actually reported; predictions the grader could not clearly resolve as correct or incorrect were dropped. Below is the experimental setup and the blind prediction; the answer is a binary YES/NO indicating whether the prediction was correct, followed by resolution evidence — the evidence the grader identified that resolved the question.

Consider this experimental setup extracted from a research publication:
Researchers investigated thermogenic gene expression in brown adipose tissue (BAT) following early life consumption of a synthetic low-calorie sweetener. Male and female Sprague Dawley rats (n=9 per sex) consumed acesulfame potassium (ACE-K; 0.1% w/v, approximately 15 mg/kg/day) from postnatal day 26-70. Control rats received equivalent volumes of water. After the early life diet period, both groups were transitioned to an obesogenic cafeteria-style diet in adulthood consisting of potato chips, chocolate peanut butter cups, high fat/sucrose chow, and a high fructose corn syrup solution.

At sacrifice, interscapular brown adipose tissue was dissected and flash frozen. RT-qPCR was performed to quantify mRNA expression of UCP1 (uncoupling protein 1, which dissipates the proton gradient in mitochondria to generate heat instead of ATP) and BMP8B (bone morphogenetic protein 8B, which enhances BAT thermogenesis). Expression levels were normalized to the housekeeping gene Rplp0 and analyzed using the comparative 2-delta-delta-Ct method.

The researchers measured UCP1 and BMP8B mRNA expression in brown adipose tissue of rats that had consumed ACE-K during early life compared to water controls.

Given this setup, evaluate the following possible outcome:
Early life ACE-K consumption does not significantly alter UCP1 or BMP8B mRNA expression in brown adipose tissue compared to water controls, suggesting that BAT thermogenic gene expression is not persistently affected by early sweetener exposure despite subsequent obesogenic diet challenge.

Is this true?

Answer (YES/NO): NO